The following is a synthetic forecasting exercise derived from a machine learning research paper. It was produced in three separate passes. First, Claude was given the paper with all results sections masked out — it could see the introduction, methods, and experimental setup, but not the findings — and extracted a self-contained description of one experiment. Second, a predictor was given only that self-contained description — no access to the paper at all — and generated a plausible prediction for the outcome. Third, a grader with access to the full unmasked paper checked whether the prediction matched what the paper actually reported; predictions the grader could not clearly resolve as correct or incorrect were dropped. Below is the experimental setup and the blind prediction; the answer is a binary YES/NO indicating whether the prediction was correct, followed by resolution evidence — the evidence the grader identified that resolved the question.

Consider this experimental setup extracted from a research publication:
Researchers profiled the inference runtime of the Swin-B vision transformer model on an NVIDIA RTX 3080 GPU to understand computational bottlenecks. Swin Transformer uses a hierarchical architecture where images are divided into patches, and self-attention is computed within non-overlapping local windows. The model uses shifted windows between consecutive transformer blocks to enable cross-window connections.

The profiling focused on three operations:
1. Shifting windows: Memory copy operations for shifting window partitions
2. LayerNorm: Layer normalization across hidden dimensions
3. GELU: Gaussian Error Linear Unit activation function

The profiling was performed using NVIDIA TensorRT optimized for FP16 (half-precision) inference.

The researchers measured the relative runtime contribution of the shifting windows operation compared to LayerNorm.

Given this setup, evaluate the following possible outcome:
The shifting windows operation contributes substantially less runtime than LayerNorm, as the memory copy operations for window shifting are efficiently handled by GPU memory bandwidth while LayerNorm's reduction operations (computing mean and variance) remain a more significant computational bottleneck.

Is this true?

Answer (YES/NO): NO